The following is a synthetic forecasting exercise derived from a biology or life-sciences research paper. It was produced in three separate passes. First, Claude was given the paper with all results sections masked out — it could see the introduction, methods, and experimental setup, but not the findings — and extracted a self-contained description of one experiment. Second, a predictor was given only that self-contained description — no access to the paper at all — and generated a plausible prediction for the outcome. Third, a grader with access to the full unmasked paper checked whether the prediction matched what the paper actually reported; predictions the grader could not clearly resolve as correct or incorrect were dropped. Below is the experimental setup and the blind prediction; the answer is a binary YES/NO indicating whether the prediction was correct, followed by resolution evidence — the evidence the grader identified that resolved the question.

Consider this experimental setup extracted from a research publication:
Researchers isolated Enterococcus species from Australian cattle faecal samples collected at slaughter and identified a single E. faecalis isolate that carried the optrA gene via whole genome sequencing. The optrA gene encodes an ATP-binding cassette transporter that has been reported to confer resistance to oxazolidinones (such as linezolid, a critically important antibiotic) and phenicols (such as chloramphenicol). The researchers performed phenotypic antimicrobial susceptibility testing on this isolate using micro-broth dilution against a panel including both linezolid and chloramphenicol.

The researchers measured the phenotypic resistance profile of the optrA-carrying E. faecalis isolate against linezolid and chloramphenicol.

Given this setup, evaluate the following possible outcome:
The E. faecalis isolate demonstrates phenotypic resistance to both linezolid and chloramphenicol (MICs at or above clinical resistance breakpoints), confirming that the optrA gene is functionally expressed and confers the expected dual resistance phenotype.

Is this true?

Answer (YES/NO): NO